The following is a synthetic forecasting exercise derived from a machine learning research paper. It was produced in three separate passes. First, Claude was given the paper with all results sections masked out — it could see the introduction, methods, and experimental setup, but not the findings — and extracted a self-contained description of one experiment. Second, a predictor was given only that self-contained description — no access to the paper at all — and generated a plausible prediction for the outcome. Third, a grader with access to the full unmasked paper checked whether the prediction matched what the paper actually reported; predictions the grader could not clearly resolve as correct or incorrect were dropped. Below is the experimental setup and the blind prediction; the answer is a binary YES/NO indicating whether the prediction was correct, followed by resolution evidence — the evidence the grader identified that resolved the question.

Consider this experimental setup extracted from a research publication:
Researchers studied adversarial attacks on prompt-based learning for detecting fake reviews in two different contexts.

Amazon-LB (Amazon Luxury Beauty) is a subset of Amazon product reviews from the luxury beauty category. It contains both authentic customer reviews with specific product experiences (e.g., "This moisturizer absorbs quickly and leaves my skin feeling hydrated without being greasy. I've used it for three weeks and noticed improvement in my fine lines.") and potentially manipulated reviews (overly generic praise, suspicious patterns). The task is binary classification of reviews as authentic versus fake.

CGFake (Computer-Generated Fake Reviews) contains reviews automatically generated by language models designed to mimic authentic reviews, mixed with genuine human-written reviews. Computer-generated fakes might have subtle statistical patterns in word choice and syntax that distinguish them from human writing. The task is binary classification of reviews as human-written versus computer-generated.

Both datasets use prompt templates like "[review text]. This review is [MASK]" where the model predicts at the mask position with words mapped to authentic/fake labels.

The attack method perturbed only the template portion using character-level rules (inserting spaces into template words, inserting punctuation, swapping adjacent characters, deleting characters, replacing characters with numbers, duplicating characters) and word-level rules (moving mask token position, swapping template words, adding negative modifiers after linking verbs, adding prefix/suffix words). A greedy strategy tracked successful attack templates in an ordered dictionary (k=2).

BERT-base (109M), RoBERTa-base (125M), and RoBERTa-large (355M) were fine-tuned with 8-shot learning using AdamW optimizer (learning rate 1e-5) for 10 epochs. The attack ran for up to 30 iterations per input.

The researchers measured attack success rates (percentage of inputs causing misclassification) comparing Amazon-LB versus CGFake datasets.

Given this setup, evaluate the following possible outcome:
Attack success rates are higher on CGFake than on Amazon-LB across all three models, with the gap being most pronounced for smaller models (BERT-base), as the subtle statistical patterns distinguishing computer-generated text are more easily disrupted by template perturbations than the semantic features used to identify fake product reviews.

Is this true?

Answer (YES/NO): NO